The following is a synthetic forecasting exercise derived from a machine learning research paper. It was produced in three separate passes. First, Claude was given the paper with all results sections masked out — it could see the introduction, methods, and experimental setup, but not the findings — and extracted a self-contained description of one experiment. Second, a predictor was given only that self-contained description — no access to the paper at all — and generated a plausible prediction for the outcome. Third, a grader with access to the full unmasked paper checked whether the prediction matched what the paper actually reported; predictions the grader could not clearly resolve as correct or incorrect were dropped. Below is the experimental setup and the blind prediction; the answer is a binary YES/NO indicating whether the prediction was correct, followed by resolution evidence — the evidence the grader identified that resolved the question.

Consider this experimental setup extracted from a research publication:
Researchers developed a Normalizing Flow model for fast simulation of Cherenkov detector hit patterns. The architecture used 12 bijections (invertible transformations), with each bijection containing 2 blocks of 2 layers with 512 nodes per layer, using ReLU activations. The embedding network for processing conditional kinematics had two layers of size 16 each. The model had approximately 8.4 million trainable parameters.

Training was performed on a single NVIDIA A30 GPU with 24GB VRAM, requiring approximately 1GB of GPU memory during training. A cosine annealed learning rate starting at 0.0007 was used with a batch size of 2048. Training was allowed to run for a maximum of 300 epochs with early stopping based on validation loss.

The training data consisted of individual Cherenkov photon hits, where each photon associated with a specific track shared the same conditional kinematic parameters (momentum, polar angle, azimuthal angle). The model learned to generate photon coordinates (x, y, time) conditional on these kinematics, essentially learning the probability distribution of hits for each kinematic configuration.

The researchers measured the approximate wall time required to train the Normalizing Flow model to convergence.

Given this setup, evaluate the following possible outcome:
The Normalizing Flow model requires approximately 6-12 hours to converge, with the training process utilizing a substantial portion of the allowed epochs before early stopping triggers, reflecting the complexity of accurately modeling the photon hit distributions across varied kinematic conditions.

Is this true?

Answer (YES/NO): NO